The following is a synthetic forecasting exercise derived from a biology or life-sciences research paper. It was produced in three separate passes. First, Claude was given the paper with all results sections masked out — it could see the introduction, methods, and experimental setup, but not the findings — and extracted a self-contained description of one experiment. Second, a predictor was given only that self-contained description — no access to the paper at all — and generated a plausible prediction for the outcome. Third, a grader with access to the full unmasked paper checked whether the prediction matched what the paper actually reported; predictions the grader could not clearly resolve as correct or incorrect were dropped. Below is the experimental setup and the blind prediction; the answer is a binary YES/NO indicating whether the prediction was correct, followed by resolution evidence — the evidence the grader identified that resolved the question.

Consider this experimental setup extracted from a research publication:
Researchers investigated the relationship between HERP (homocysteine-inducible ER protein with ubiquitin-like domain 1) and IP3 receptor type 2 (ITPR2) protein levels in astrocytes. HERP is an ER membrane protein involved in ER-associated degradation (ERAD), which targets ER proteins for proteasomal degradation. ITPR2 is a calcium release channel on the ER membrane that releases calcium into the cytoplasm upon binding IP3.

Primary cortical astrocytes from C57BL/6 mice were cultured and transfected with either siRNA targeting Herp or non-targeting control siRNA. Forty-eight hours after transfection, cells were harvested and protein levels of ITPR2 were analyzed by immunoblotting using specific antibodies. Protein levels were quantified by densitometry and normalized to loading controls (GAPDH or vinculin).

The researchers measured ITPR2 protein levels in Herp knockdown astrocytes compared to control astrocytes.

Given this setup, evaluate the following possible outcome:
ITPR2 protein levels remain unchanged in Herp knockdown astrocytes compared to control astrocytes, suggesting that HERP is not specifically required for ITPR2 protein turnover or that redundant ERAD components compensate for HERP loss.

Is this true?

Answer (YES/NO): NO